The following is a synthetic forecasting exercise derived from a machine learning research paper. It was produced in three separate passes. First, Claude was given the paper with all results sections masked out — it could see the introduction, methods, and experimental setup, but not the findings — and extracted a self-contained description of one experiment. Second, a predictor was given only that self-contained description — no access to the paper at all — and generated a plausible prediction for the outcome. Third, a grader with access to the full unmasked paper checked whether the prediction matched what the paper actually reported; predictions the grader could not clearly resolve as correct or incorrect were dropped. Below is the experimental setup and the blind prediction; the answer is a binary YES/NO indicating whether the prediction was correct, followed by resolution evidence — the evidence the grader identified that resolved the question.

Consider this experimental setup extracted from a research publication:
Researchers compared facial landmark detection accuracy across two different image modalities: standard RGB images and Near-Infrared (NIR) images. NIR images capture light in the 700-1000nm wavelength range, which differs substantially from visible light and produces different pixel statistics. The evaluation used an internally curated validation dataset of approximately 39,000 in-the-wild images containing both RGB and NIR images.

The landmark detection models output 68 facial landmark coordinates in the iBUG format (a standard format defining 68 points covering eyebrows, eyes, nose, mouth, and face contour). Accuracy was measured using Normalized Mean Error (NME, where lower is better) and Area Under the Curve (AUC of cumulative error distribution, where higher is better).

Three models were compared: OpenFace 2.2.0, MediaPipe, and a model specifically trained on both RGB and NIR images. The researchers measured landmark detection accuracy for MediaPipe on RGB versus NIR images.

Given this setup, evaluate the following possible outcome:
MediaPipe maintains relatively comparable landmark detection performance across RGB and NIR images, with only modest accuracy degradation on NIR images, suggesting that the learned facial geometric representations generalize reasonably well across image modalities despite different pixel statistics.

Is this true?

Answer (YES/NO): NO